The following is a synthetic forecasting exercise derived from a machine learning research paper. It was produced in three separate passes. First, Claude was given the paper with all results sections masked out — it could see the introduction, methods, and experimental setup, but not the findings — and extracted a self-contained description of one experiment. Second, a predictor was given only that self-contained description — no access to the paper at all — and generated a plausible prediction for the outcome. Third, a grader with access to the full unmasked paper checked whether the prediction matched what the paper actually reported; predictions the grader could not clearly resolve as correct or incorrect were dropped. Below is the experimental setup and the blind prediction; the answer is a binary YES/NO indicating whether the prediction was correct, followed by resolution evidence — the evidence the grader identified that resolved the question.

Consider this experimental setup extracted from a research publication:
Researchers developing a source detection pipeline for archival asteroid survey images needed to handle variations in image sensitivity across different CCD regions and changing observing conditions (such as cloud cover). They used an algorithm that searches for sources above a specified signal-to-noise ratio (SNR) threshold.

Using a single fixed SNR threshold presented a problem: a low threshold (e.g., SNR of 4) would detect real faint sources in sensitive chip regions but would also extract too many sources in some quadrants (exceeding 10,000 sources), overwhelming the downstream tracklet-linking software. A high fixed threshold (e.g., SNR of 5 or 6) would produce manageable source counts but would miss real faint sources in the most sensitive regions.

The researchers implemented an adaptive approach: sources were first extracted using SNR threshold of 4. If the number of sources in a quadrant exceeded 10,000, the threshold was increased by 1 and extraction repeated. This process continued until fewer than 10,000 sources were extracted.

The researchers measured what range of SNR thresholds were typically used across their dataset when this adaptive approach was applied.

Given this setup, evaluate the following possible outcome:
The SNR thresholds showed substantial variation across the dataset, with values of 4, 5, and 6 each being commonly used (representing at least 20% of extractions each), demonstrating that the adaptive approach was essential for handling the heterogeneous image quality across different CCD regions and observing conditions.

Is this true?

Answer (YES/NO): NO